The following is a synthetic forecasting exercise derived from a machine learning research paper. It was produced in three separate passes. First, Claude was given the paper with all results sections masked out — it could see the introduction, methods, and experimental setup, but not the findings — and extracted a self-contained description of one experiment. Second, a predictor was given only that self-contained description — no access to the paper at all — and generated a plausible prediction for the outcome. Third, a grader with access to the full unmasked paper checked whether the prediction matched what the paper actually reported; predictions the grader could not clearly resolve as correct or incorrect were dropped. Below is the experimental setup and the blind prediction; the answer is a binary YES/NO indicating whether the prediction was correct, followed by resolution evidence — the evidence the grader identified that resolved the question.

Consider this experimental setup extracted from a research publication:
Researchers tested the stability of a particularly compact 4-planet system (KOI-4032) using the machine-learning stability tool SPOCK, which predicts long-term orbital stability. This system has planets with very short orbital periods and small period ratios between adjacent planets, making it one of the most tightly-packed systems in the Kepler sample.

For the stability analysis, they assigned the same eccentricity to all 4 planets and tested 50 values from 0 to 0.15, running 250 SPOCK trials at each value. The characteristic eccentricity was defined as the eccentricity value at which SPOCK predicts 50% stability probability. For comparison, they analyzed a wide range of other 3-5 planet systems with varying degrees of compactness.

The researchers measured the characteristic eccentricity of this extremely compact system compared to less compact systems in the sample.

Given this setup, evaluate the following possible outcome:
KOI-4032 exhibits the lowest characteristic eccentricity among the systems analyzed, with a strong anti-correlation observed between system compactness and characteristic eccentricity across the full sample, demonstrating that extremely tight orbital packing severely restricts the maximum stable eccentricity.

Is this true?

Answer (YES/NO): YES